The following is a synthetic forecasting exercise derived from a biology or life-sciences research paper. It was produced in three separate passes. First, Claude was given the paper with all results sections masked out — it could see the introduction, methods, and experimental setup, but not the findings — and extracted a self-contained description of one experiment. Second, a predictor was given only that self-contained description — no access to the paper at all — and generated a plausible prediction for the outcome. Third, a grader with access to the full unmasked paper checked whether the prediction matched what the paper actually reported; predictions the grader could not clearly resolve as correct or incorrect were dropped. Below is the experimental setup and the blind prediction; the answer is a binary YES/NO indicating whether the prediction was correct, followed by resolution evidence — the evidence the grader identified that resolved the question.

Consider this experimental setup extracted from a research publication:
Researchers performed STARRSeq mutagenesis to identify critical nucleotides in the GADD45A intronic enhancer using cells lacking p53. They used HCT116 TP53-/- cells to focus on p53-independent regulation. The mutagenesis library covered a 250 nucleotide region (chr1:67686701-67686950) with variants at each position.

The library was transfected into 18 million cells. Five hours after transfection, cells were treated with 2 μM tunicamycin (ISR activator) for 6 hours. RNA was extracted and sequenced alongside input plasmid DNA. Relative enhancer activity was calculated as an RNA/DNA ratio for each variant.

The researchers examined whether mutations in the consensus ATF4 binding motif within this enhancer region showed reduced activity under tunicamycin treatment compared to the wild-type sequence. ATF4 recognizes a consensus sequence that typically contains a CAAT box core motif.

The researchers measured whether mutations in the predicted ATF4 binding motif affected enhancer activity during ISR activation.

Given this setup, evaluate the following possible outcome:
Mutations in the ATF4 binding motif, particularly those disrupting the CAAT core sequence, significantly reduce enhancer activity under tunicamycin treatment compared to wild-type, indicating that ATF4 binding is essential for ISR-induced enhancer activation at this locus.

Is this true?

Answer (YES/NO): NO